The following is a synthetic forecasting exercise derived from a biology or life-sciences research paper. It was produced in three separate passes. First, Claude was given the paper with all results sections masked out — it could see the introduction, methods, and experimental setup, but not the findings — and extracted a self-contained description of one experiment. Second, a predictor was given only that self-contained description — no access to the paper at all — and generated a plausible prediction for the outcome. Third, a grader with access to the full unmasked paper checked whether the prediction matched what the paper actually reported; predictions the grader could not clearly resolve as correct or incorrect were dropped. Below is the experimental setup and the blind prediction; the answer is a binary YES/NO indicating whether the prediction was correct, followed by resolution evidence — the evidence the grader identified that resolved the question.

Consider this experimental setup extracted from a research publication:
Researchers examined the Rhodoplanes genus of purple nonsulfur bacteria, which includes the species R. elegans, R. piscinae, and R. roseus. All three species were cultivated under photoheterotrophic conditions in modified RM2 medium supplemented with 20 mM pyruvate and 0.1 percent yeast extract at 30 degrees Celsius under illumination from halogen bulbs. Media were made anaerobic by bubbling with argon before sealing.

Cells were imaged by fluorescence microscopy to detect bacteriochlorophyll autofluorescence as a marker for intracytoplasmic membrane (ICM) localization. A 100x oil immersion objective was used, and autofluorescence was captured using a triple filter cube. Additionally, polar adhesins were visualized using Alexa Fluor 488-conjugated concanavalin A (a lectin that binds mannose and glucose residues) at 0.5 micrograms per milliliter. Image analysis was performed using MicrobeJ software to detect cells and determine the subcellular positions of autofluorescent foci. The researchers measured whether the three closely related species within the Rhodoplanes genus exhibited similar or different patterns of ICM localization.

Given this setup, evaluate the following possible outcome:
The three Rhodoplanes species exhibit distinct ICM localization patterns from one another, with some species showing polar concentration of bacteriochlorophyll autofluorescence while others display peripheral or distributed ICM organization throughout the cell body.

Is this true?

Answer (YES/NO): NO